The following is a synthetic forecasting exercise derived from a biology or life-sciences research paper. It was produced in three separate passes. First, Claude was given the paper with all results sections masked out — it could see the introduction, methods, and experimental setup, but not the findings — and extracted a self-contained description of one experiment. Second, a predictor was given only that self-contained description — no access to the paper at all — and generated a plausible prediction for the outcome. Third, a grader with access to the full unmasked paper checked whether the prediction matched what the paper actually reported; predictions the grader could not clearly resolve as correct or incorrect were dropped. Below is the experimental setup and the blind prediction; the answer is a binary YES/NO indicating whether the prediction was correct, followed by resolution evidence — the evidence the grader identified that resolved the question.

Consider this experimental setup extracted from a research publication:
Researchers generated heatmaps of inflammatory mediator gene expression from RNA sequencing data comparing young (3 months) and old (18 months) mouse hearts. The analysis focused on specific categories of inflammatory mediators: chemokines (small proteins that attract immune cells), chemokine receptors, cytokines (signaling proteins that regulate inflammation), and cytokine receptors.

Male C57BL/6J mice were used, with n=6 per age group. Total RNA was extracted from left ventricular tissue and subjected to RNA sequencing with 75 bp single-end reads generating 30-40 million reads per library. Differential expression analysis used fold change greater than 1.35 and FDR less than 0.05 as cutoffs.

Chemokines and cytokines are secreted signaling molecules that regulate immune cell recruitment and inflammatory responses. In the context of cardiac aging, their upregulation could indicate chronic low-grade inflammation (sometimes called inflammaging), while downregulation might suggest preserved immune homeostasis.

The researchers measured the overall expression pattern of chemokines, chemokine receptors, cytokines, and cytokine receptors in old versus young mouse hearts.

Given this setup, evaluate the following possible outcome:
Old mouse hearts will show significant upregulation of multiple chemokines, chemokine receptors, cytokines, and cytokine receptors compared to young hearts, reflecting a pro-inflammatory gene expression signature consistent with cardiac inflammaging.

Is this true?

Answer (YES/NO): NO